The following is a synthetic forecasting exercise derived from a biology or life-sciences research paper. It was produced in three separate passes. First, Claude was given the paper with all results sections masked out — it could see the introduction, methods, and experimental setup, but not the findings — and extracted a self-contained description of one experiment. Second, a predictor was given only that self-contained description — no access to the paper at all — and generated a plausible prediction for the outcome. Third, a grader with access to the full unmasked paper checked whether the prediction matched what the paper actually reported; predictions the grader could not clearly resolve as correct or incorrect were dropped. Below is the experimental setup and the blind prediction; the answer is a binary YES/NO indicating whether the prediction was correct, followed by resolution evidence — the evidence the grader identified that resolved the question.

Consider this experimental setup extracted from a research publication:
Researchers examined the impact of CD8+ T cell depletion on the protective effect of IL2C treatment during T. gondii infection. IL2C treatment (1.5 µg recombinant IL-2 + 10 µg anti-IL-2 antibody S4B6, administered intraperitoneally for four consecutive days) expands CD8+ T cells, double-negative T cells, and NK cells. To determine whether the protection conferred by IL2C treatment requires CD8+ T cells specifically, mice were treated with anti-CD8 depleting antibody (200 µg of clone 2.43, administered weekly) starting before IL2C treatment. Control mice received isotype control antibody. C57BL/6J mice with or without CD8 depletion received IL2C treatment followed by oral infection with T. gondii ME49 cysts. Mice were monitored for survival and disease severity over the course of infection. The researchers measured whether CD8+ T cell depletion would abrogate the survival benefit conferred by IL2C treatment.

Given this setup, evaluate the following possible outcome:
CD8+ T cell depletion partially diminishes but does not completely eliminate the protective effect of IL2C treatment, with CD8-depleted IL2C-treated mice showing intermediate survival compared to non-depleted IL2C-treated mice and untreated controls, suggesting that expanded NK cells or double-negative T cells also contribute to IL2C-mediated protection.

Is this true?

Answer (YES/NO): NO